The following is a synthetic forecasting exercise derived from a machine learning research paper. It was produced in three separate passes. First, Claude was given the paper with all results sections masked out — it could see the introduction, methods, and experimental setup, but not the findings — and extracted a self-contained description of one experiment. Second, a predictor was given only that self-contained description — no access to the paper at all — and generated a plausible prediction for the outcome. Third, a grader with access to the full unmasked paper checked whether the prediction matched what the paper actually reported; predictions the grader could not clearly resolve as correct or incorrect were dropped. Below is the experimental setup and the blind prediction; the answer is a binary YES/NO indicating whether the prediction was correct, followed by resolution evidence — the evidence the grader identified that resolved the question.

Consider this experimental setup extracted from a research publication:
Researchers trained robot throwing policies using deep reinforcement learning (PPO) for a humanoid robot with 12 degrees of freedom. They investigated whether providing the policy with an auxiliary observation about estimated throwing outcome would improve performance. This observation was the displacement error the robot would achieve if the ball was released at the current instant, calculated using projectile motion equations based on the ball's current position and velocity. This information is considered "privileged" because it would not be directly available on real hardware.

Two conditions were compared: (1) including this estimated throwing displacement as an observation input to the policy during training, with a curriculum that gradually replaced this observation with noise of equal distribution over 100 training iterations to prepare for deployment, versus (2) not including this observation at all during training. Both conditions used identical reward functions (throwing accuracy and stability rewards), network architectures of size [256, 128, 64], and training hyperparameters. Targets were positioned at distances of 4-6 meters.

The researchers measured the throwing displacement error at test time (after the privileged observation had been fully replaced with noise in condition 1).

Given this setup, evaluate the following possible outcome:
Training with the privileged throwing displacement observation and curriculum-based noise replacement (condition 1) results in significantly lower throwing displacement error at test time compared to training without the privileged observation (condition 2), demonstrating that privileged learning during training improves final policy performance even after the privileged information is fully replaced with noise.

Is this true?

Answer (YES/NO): NO